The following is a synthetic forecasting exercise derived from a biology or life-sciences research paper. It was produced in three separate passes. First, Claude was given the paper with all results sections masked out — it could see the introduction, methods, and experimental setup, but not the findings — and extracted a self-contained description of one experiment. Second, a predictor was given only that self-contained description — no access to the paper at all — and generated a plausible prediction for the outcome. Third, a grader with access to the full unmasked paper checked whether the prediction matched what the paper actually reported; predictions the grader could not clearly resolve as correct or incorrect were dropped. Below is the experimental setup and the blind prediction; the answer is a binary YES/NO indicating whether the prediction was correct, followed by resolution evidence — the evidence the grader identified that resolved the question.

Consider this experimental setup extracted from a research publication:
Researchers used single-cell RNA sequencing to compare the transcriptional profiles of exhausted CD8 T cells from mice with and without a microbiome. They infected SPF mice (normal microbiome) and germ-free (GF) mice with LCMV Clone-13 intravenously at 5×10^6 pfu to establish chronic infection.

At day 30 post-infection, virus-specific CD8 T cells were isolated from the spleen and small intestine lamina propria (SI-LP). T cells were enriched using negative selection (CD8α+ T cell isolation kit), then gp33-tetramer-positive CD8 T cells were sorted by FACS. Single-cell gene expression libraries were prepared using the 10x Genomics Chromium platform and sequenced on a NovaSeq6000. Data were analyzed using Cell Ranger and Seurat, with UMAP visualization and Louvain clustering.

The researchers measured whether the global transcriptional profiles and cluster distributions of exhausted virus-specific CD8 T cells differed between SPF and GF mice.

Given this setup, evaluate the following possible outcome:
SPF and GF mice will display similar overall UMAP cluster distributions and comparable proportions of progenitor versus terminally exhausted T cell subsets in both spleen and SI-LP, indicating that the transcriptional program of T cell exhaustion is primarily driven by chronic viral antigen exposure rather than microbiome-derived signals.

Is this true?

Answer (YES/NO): YES